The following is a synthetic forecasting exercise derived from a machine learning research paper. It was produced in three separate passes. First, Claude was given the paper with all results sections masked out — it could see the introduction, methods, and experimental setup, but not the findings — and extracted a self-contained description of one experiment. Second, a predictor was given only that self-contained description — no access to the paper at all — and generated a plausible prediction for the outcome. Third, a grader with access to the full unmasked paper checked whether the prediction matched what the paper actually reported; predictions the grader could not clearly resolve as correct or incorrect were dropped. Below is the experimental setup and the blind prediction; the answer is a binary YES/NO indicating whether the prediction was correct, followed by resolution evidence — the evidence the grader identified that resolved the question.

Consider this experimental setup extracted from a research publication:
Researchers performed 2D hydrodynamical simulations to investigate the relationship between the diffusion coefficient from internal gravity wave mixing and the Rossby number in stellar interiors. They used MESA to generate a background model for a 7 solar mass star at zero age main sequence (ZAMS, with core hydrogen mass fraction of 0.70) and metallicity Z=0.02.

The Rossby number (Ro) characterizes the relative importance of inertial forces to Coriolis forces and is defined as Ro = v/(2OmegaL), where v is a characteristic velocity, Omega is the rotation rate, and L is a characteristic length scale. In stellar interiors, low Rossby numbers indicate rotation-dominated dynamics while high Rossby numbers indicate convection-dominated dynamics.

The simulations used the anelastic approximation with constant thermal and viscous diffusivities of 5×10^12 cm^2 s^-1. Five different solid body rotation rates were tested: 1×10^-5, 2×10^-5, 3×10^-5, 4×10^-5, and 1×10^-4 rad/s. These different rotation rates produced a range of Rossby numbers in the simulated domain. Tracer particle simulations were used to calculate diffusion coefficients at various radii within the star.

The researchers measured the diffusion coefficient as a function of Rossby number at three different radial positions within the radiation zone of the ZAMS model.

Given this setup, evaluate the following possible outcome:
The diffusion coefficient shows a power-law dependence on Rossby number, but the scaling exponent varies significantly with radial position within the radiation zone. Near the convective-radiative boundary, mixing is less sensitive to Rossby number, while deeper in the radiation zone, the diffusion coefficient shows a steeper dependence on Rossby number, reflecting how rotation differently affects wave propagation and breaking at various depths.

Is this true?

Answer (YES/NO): NO